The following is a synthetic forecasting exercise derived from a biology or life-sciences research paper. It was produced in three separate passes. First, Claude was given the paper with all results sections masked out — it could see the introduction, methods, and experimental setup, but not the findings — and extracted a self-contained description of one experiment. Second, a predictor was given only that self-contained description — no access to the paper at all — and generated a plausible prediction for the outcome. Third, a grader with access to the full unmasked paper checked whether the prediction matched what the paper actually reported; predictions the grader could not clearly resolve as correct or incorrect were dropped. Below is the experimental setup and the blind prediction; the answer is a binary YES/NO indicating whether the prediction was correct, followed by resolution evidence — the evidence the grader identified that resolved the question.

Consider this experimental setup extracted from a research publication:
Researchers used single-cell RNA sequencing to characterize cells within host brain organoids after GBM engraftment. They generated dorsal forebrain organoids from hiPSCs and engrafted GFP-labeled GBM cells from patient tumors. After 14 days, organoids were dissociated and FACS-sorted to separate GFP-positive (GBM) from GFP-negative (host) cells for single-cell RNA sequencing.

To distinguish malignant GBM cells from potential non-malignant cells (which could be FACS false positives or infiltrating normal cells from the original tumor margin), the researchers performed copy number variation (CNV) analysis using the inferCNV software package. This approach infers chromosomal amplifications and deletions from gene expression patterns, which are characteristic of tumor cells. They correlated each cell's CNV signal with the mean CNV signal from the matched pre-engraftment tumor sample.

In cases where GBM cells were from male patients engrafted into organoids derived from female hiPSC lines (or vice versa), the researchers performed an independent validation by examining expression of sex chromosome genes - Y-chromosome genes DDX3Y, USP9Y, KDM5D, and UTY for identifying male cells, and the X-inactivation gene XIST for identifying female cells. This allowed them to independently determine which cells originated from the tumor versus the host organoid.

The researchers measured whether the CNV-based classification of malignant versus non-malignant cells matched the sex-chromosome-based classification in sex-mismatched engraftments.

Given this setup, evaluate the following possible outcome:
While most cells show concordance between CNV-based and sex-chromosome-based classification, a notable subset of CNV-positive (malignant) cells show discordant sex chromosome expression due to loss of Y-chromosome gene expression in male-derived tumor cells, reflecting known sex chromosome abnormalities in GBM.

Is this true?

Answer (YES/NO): NO